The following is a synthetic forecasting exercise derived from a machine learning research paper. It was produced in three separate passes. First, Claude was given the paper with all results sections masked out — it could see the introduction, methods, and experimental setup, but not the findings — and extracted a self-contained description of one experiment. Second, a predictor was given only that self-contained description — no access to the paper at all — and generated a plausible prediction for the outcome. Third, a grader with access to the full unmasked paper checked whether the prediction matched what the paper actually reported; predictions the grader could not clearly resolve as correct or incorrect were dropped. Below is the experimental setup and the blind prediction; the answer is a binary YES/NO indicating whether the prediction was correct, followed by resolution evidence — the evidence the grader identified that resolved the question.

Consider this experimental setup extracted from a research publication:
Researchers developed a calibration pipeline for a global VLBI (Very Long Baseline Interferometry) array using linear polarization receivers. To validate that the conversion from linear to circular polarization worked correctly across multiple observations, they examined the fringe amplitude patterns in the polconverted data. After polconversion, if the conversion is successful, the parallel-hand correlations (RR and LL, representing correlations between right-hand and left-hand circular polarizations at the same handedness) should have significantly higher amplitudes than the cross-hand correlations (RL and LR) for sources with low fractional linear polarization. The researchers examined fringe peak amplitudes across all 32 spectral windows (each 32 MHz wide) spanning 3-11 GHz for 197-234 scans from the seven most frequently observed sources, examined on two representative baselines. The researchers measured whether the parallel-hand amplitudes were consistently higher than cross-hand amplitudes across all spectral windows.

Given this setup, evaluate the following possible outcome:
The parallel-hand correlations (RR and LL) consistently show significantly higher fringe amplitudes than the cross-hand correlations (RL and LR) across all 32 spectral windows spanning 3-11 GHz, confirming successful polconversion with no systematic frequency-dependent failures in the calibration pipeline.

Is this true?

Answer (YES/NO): NO